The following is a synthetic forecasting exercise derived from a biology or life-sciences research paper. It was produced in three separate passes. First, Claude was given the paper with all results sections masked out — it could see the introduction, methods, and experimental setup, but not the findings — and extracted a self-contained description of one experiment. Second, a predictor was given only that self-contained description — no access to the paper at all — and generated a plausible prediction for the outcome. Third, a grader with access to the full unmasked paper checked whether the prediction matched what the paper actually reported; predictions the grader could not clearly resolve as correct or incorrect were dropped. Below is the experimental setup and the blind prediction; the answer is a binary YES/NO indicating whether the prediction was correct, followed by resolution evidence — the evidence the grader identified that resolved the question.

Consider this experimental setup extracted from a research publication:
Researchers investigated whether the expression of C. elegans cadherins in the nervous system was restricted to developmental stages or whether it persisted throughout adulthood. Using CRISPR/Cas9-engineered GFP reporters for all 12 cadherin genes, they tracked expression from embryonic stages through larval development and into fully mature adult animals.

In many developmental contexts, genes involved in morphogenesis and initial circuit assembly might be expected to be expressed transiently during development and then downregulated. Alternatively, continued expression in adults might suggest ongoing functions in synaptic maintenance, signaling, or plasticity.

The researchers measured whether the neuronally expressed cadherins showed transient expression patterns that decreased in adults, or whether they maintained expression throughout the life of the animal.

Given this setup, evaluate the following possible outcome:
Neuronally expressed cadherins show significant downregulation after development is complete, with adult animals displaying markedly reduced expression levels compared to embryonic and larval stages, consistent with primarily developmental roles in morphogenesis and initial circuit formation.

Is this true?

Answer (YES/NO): NO